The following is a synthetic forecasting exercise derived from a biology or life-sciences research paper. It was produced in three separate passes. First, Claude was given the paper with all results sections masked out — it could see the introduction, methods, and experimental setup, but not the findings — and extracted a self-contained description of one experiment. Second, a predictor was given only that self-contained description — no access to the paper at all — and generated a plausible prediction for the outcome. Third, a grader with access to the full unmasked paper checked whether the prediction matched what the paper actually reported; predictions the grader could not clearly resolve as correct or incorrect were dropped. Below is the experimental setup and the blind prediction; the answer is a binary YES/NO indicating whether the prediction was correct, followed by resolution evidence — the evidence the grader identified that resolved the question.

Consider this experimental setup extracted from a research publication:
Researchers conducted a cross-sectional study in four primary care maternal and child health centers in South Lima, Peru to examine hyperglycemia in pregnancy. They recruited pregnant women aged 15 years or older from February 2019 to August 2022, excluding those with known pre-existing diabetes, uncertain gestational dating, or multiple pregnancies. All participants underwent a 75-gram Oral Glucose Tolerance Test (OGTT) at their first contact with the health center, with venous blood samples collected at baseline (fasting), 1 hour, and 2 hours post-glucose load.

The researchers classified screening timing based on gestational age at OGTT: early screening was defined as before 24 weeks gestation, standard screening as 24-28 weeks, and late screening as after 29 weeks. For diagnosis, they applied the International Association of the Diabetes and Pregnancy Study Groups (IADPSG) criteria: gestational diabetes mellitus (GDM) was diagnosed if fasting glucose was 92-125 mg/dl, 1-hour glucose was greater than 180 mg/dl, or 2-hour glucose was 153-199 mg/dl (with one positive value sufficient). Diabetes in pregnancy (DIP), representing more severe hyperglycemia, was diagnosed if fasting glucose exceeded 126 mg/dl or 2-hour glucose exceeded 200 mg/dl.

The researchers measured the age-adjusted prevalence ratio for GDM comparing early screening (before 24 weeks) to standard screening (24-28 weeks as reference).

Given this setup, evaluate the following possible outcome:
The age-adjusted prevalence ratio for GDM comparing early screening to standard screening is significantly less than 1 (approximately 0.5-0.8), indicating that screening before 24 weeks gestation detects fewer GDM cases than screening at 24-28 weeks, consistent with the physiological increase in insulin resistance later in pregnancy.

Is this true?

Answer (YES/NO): NO